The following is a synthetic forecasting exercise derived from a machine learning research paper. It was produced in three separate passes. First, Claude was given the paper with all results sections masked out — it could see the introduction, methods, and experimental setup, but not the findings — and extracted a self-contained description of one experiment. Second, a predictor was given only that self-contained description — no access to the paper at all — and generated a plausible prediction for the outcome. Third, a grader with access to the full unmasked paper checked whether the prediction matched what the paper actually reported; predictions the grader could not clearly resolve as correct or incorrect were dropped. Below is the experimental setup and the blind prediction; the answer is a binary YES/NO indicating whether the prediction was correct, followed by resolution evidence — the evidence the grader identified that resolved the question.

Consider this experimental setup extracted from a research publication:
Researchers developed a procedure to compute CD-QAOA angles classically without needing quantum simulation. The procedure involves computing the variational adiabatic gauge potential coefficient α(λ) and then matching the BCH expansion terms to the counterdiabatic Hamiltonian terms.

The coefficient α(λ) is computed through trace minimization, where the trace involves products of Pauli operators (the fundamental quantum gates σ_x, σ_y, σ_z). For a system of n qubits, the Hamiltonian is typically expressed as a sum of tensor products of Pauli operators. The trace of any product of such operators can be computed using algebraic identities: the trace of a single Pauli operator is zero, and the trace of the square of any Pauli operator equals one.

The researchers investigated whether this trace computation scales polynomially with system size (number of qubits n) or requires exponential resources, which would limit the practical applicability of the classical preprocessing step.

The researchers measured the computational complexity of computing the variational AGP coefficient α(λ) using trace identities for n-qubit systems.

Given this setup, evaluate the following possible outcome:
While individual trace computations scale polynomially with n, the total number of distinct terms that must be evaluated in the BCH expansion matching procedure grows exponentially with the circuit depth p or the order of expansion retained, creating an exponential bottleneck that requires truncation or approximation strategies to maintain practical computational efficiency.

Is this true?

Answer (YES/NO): YES